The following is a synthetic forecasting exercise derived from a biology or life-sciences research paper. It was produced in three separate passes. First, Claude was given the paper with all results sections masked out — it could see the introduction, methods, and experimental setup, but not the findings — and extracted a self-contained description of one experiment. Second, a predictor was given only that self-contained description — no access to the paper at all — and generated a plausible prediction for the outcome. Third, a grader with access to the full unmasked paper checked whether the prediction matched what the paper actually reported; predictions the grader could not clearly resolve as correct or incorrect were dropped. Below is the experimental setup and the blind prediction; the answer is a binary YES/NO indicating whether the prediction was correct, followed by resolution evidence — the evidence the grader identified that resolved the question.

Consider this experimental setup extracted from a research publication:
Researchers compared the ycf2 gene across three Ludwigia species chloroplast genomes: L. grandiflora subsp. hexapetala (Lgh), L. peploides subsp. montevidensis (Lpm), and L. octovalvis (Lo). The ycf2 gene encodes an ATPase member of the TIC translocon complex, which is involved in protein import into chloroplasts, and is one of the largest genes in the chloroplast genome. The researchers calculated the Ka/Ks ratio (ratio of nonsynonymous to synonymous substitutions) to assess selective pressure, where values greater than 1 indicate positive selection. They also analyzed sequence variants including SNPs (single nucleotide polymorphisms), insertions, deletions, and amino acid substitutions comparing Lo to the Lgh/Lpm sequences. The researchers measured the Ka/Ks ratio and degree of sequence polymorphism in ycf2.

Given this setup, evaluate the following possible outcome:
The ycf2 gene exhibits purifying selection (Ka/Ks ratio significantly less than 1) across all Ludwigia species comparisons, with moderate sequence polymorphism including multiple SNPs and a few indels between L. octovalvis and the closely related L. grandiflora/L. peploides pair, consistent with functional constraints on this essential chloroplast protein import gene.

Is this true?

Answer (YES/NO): NO